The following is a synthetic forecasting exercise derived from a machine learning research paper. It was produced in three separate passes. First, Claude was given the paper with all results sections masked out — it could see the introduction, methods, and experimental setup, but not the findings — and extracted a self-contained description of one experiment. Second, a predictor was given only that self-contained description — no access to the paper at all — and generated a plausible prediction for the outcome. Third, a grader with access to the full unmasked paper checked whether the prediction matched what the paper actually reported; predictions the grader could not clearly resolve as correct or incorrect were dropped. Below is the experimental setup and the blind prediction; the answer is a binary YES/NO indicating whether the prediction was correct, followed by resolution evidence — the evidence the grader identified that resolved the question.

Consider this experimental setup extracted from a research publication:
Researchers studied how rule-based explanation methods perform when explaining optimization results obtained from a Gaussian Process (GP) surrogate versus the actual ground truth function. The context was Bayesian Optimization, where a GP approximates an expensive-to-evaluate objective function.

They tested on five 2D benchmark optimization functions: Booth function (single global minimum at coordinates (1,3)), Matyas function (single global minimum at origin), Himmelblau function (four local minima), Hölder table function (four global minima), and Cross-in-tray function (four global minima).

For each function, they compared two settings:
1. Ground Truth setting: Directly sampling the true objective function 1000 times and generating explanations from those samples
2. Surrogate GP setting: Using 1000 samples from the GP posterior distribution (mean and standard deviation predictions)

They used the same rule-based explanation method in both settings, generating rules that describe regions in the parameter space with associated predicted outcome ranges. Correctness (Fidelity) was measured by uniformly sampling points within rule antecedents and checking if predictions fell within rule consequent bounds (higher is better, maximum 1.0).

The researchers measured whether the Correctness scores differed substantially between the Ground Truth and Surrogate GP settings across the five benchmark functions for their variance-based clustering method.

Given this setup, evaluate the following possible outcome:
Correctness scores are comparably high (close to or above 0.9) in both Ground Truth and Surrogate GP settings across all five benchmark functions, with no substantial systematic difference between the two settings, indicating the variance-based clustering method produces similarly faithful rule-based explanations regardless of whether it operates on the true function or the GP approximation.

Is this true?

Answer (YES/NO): YES